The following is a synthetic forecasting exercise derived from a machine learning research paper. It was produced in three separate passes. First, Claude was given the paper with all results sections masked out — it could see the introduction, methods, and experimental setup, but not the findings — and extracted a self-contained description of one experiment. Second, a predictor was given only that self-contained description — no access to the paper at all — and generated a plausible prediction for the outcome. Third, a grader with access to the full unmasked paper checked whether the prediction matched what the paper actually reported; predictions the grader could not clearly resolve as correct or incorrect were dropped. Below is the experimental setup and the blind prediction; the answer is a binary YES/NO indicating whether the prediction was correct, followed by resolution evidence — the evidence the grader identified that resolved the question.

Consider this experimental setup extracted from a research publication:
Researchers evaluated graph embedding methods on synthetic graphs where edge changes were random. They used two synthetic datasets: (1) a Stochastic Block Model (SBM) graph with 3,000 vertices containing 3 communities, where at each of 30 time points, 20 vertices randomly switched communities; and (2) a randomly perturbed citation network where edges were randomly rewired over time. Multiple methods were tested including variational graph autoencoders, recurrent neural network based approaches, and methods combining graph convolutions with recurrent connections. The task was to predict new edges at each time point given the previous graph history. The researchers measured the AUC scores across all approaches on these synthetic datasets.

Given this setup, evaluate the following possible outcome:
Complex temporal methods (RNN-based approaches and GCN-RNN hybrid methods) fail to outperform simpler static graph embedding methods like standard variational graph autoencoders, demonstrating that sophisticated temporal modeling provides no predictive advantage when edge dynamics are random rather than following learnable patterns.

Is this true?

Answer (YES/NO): YES